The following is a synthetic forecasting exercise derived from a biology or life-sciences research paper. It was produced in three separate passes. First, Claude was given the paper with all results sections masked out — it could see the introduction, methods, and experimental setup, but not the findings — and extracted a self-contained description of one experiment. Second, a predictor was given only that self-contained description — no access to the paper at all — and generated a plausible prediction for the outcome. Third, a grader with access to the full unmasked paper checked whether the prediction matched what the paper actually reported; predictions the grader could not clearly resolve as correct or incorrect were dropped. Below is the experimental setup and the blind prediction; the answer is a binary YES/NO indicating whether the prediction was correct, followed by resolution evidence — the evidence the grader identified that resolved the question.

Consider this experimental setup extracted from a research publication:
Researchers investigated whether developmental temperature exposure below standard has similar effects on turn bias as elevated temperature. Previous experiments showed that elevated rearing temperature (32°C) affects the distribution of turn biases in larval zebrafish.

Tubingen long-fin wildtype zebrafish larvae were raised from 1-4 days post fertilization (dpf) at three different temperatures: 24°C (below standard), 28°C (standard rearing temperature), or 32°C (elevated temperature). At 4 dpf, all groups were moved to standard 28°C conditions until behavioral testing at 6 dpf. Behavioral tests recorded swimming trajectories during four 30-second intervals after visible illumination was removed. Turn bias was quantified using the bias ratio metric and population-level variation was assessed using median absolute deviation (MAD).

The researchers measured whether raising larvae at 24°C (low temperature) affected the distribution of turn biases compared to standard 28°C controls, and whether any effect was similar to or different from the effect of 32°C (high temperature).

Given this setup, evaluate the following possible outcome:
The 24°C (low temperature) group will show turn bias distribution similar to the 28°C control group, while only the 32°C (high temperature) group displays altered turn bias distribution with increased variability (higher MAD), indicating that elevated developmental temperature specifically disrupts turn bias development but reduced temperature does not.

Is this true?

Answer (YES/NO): NO